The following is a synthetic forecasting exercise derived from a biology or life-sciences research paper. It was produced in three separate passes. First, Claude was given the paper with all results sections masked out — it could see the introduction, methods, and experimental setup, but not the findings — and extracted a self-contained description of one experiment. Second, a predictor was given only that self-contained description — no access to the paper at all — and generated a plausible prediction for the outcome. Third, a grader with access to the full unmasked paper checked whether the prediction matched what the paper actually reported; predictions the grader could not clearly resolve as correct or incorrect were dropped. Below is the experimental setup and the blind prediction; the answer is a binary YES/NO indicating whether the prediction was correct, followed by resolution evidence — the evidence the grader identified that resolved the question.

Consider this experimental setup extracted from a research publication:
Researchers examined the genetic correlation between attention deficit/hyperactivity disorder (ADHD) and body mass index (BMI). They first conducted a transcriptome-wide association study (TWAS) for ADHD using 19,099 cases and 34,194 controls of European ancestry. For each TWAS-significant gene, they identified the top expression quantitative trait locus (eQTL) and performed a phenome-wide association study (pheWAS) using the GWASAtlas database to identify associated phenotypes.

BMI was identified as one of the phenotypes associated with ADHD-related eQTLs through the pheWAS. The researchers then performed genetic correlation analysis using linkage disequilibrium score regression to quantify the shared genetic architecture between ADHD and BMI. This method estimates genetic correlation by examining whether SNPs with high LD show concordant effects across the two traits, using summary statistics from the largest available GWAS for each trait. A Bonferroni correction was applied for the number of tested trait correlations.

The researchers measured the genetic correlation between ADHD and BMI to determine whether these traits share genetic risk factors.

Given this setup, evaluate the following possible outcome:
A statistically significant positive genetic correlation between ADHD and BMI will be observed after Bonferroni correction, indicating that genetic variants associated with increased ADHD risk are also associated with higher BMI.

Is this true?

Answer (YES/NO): YES